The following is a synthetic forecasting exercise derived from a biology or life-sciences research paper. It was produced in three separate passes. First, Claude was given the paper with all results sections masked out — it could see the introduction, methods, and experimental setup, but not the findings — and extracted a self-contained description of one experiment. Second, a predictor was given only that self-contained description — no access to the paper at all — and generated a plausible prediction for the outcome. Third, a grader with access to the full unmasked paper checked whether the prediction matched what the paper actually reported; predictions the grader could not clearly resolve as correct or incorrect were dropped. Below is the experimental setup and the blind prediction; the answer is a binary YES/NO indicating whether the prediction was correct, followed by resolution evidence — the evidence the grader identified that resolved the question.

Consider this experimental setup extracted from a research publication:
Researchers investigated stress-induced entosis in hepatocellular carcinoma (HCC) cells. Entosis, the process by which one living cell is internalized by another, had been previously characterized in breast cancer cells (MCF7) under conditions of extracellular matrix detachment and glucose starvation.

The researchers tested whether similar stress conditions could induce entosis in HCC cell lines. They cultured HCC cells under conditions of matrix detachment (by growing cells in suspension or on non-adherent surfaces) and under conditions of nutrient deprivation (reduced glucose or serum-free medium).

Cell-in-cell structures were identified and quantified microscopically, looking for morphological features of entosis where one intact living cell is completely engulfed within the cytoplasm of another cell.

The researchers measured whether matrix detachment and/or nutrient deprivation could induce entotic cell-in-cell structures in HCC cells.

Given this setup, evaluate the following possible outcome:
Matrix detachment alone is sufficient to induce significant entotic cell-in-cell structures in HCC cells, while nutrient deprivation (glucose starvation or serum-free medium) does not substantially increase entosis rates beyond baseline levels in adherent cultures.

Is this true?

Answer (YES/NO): NO